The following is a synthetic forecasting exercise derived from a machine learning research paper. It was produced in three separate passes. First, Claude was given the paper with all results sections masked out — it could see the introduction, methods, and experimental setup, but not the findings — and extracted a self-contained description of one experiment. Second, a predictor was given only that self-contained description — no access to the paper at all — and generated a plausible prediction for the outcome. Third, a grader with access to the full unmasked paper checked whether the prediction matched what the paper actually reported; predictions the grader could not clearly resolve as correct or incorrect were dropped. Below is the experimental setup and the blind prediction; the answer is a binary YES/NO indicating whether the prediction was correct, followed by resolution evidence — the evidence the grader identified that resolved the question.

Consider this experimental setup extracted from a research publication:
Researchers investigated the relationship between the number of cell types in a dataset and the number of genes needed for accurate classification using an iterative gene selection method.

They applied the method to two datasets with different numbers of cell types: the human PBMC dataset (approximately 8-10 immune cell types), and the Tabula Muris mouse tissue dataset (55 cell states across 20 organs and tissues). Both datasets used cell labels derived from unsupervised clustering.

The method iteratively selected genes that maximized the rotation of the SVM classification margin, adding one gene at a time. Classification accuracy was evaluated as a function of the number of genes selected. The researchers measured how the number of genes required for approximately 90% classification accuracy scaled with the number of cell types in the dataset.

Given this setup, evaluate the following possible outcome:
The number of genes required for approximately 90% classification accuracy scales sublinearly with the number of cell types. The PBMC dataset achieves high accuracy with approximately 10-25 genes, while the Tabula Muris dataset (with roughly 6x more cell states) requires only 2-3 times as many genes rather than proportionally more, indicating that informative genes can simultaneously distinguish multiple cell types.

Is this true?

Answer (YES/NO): NO